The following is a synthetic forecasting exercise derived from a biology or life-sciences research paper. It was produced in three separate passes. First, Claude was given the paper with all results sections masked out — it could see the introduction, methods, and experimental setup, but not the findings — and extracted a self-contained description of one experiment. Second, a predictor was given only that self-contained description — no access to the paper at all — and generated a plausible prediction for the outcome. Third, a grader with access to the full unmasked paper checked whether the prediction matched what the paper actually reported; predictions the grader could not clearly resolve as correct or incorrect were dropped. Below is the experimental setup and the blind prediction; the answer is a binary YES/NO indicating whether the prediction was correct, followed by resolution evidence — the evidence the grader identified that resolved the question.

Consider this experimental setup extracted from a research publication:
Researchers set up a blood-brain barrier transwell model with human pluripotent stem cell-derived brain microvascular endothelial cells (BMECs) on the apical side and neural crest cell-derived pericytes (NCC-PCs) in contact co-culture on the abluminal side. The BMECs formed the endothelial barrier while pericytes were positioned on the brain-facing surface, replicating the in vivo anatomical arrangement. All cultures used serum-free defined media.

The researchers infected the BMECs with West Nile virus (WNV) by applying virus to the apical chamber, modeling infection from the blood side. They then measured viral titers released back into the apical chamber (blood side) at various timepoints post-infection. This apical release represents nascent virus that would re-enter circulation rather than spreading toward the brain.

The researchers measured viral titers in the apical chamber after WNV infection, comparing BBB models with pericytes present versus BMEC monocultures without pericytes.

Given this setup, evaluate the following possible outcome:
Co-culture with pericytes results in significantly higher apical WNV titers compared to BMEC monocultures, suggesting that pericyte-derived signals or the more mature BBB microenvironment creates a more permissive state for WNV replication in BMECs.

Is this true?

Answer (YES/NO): NO